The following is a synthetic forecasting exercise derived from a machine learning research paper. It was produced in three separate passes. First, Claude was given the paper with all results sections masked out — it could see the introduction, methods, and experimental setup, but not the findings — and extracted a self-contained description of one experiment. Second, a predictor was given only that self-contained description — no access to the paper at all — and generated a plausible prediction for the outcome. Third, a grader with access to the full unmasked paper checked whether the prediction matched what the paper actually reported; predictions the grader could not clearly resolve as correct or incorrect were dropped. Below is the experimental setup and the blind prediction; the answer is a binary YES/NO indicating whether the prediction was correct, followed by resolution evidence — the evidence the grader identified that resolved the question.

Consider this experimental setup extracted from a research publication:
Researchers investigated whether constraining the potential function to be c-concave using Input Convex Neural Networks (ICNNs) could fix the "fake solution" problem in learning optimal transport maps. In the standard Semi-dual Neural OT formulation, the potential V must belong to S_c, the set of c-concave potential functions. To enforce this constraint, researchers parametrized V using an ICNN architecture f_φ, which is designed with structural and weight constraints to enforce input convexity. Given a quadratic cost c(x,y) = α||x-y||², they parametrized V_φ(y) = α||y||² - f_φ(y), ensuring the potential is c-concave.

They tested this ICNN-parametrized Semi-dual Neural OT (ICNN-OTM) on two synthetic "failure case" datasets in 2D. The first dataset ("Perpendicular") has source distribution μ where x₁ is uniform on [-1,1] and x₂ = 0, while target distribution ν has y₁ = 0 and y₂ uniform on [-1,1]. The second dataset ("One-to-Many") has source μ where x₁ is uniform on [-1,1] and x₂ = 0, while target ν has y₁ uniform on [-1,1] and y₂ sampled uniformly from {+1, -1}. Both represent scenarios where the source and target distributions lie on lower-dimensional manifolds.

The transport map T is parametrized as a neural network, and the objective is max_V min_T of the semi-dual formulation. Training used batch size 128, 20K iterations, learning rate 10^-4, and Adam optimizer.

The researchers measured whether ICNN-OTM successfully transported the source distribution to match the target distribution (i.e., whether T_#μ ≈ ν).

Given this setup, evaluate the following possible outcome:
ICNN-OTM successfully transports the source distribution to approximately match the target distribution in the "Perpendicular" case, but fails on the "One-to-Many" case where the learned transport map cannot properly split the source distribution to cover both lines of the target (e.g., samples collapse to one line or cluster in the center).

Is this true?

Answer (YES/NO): NO